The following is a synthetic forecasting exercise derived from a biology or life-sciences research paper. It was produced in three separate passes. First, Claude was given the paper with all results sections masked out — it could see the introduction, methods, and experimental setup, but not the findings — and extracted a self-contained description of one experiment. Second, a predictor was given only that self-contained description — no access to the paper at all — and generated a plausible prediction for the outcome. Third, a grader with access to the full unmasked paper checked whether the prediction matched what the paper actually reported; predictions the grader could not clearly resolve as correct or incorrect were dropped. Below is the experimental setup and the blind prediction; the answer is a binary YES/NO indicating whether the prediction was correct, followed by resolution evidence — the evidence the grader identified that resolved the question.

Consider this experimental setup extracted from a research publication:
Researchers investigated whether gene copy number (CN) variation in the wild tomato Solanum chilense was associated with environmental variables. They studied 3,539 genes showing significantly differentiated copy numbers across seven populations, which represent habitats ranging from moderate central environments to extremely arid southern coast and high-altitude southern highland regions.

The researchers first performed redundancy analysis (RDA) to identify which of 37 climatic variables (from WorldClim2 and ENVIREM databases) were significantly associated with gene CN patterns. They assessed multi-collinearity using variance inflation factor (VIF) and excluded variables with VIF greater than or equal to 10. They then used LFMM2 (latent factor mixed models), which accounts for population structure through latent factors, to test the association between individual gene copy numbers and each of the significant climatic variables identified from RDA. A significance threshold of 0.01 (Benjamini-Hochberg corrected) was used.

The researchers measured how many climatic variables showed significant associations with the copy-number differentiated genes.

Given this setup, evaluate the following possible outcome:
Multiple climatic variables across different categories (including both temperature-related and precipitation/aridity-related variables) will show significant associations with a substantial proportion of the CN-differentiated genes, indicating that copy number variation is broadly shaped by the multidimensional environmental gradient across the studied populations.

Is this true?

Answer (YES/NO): NO